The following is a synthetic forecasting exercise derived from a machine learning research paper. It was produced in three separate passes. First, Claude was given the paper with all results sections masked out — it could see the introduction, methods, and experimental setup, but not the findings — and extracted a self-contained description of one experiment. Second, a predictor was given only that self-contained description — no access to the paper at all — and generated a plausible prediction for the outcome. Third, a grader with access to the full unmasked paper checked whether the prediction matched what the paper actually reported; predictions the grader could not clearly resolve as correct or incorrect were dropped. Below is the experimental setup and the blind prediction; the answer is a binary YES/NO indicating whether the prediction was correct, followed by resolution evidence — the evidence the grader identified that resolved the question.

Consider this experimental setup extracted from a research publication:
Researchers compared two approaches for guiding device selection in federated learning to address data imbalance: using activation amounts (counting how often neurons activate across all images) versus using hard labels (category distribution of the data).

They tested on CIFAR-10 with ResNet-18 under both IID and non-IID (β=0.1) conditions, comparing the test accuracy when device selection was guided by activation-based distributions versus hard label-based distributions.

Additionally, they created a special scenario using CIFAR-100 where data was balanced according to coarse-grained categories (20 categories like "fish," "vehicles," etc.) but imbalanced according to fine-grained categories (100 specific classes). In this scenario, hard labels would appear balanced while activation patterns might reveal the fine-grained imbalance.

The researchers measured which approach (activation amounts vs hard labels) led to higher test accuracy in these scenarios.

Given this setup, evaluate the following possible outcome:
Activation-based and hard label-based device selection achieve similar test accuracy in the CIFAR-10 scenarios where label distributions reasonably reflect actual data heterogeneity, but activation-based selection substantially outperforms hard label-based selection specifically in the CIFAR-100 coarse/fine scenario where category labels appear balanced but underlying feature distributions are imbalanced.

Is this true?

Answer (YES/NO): NO